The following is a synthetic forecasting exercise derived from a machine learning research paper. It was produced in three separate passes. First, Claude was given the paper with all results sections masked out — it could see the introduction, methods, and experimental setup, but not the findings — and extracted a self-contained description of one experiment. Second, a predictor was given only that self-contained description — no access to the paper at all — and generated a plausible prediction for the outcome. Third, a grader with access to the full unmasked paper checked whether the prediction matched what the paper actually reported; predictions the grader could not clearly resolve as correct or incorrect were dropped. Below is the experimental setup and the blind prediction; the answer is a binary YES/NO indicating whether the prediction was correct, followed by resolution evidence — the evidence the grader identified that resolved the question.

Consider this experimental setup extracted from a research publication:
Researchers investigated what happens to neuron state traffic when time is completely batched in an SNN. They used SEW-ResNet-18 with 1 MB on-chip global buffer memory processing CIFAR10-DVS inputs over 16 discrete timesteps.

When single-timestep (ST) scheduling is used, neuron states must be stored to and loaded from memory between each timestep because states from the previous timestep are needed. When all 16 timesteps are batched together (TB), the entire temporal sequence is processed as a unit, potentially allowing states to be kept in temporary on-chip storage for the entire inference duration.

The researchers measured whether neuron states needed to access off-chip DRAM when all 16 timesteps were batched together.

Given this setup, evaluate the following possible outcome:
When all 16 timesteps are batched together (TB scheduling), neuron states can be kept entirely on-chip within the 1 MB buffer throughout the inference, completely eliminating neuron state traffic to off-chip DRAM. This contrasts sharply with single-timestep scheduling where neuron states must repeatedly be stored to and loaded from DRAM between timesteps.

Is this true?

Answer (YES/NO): YES